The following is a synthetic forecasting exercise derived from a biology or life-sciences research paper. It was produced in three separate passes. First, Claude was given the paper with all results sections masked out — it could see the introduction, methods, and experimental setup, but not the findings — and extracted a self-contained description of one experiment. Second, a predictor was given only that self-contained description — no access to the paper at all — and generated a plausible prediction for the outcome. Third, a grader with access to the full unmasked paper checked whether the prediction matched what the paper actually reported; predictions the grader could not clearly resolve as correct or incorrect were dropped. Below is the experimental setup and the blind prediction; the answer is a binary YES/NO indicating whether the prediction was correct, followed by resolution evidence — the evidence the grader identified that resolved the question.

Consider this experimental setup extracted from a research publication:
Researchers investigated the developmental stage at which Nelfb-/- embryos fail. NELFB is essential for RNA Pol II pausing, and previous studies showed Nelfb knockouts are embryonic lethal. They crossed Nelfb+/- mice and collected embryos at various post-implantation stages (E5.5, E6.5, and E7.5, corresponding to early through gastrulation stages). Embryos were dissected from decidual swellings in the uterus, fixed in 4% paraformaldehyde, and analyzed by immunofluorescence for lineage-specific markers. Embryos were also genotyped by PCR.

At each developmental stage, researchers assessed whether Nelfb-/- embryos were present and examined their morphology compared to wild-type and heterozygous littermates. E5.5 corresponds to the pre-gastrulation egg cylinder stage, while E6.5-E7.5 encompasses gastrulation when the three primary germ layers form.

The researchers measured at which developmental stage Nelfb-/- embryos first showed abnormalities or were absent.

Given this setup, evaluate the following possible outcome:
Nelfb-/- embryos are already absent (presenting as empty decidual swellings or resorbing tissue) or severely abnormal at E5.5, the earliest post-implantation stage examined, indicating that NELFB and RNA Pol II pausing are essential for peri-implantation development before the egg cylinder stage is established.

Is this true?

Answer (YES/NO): NO